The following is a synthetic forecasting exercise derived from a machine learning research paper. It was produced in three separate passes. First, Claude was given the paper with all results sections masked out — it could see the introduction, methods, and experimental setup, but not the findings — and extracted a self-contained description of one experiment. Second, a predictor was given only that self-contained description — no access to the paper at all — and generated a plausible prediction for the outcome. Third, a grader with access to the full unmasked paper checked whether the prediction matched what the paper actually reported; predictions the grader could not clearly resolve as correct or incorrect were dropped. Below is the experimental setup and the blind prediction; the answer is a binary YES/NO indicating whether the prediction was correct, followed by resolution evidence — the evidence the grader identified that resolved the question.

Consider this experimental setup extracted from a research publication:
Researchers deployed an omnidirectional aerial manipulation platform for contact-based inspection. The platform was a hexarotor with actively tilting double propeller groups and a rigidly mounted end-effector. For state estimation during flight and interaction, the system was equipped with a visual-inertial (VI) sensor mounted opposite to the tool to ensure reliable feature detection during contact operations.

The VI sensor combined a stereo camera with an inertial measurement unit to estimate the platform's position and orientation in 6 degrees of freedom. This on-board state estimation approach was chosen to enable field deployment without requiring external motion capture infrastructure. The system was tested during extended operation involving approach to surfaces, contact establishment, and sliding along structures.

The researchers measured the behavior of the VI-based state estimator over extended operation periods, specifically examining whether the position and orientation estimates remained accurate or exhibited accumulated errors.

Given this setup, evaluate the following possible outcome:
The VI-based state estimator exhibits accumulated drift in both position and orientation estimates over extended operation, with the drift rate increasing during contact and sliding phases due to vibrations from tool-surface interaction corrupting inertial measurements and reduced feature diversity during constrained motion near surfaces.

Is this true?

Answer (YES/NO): NO